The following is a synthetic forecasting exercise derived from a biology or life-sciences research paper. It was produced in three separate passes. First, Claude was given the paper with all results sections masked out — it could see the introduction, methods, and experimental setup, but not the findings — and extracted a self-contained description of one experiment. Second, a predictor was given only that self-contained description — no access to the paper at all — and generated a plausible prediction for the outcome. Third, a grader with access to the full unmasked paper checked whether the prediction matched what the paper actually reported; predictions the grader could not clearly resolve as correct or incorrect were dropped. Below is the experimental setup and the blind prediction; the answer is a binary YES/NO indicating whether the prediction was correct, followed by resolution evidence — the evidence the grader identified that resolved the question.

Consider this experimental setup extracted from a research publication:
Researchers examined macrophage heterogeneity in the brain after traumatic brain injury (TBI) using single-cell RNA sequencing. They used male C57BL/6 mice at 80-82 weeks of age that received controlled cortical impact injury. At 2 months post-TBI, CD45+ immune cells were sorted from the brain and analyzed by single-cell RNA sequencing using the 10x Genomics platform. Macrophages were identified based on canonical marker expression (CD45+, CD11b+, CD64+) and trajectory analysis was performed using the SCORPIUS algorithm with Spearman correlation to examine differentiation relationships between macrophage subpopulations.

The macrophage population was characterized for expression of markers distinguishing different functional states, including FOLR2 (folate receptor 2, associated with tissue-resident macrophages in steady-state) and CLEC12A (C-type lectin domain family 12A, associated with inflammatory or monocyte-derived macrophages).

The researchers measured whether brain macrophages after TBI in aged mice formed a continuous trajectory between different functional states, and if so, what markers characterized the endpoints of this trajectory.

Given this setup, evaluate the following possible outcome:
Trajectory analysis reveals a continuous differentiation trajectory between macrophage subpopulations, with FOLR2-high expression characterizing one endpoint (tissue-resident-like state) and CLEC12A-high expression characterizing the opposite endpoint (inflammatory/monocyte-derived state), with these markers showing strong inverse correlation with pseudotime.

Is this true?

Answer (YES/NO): NO